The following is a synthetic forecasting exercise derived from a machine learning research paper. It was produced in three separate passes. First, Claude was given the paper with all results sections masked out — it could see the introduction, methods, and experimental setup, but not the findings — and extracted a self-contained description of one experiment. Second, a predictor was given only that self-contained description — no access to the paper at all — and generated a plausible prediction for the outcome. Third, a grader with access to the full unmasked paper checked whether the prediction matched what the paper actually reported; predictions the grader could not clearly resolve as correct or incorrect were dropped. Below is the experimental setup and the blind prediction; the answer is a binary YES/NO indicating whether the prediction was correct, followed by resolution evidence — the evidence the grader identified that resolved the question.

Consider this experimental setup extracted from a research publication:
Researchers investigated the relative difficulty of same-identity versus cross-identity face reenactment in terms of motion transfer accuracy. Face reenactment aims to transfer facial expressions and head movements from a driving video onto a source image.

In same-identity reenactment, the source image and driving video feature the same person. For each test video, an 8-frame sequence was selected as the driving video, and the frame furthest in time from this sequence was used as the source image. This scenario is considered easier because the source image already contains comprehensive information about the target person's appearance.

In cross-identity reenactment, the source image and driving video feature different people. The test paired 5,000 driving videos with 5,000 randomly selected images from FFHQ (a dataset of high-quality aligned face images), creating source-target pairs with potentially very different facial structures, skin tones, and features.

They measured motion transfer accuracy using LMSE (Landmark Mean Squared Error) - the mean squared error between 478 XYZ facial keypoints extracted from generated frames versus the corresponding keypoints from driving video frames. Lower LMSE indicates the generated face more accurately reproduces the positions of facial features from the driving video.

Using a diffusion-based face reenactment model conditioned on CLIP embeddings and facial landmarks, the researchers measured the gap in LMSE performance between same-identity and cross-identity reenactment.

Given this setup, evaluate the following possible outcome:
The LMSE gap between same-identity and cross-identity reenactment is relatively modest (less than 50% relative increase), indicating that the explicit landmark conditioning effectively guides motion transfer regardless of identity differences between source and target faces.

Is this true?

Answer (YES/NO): YES